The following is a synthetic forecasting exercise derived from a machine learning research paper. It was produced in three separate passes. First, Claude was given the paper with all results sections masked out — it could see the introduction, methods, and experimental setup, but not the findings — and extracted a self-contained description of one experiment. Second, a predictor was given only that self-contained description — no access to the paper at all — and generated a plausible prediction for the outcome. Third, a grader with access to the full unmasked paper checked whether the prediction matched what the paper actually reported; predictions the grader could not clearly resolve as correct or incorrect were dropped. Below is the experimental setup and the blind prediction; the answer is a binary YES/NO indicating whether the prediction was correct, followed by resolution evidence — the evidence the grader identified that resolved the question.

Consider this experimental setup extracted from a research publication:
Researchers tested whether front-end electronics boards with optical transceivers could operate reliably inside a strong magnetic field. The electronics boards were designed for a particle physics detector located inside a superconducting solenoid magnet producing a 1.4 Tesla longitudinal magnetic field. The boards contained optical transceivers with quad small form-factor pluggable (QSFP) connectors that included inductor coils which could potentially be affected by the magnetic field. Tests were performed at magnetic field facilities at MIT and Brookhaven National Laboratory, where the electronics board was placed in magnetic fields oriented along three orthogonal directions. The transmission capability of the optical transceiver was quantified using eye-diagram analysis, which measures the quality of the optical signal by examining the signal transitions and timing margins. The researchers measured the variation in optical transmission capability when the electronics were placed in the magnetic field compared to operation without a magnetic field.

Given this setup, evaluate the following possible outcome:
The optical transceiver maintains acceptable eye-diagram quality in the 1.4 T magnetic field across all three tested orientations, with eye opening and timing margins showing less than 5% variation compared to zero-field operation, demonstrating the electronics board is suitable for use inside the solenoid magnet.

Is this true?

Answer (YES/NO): NO